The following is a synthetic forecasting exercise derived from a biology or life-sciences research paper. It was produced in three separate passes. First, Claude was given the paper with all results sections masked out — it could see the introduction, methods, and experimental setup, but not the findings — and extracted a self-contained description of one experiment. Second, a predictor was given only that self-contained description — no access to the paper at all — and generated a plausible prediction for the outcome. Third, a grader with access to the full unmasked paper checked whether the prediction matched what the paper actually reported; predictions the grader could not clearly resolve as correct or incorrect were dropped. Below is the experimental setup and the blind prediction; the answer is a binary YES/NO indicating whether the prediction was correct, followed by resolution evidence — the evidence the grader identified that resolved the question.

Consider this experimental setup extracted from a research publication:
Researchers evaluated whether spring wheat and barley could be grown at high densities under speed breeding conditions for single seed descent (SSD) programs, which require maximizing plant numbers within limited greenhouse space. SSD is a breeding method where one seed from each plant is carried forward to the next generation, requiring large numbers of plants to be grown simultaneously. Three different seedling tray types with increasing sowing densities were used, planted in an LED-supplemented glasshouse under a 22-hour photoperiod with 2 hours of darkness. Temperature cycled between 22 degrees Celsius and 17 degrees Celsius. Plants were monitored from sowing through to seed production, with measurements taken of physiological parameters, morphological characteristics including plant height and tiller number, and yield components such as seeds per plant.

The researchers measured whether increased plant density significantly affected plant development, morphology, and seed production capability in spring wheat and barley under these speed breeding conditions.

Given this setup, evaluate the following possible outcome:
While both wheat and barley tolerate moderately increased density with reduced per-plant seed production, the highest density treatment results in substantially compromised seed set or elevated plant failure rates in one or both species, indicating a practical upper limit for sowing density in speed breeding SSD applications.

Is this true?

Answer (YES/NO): NO